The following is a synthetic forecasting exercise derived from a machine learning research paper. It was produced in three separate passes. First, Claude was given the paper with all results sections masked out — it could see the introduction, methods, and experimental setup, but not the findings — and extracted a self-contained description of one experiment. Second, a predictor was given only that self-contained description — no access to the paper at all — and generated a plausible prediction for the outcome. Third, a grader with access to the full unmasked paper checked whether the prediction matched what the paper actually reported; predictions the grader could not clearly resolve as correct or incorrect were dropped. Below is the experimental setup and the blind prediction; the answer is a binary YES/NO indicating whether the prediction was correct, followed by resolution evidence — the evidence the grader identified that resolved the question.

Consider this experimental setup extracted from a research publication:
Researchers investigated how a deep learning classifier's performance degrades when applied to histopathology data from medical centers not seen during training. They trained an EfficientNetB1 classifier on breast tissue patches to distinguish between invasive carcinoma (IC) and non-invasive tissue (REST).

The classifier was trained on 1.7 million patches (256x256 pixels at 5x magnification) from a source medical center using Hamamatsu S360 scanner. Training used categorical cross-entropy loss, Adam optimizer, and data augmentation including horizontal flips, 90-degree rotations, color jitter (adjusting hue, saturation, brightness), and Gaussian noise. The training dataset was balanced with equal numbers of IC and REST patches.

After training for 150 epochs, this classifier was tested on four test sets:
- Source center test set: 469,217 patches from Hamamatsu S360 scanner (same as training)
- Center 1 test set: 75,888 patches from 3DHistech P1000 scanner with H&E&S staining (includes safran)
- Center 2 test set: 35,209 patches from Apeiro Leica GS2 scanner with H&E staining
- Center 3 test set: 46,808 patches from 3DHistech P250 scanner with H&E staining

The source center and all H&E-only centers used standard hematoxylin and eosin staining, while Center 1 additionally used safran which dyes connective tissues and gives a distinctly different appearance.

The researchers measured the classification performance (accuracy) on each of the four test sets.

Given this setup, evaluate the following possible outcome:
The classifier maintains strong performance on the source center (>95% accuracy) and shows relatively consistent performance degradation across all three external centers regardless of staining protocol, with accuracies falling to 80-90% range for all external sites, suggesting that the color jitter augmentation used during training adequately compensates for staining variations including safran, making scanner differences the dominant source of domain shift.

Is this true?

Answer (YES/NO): NO